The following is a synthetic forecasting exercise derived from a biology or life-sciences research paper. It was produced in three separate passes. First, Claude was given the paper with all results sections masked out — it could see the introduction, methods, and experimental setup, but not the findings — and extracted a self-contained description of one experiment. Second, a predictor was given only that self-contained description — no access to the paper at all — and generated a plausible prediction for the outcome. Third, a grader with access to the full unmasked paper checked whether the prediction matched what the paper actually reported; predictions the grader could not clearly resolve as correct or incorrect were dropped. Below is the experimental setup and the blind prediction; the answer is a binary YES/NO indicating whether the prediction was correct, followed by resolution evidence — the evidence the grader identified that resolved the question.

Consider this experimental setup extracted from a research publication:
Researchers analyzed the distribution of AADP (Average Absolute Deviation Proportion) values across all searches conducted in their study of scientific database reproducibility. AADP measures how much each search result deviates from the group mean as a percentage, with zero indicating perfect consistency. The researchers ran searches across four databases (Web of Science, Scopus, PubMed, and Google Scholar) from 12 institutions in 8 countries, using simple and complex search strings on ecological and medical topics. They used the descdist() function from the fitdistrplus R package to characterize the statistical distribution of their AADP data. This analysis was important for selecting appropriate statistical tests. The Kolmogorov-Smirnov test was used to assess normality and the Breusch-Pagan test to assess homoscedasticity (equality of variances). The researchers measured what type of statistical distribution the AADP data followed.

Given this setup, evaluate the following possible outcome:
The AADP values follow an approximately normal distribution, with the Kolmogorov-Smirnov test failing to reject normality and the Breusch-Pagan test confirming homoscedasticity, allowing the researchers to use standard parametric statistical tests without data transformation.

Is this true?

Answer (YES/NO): NO